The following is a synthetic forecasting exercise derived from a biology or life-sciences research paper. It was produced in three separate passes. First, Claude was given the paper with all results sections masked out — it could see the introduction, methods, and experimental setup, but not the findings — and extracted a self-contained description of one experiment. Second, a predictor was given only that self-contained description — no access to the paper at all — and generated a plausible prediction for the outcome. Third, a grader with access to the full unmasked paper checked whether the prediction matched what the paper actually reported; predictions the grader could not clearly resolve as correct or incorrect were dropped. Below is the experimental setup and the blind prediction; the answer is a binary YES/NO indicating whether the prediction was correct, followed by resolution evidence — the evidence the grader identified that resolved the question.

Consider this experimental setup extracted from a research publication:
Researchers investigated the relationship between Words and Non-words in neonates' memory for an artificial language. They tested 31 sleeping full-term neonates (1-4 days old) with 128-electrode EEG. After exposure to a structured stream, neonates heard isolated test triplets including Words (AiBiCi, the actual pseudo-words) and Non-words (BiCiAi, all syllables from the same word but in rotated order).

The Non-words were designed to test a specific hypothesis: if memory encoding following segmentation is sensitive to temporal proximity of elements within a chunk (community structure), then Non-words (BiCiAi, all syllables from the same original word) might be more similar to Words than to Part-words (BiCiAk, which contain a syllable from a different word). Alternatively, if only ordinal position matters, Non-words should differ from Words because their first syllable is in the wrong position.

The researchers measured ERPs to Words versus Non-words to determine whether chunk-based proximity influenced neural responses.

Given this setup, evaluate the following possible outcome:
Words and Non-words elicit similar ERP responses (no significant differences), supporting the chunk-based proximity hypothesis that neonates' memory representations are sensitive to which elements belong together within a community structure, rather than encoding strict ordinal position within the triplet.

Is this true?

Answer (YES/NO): NO